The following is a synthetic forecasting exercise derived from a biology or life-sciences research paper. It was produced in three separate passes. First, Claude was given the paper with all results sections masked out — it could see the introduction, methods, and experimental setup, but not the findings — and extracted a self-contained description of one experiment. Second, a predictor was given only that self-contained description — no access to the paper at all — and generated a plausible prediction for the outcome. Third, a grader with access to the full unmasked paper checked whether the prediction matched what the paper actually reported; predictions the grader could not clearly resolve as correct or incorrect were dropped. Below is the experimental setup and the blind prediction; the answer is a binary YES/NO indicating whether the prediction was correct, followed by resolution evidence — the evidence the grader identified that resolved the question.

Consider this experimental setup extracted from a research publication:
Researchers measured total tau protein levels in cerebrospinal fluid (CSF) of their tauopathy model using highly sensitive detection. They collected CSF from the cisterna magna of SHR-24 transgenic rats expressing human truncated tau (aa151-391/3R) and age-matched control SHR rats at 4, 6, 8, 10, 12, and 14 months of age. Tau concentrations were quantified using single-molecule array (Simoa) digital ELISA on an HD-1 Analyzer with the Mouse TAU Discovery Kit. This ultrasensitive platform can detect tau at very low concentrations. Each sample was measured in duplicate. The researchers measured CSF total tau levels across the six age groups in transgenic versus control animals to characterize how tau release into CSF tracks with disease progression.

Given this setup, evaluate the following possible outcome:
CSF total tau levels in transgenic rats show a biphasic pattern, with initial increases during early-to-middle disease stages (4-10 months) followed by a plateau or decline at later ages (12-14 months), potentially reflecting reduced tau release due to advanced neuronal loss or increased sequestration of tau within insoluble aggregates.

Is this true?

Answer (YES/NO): YES